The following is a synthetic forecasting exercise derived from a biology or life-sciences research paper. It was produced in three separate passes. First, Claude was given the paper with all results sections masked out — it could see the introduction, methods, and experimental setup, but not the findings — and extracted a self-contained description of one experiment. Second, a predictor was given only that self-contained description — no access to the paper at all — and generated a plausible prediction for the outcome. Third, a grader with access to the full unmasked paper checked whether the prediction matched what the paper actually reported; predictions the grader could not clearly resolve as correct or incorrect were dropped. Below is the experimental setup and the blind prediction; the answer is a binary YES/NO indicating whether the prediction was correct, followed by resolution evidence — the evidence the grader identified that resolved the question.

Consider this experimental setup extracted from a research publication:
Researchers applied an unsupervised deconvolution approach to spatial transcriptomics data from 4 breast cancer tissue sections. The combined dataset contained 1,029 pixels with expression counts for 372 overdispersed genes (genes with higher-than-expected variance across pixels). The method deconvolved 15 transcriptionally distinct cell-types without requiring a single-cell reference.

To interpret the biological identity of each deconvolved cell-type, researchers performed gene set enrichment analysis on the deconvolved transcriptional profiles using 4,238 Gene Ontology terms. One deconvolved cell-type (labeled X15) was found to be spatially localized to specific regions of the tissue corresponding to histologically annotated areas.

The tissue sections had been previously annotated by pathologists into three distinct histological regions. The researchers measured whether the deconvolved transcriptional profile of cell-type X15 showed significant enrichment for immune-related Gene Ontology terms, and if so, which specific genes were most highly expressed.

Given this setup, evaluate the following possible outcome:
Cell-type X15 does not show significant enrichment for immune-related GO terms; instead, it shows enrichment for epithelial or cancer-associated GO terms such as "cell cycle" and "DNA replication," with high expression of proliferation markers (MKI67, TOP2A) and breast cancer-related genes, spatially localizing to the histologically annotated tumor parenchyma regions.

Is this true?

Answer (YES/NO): NO